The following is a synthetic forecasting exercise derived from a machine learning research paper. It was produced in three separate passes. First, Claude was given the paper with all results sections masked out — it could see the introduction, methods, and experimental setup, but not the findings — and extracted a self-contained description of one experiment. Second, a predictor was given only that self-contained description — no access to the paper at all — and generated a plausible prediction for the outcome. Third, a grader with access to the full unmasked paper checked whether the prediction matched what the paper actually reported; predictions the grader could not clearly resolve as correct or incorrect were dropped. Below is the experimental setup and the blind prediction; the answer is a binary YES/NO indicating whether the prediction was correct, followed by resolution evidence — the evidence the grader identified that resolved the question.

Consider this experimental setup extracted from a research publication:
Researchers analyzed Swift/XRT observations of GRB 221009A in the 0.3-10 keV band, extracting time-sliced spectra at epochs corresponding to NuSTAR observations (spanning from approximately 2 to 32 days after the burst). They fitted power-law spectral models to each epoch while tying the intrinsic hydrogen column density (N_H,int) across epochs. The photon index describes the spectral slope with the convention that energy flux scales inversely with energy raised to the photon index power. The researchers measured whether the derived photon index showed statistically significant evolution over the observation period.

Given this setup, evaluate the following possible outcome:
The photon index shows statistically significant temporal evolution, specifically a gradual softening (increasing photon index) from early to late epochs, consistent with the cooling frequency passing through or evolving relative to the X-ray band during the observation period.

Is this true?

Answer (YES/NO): NO